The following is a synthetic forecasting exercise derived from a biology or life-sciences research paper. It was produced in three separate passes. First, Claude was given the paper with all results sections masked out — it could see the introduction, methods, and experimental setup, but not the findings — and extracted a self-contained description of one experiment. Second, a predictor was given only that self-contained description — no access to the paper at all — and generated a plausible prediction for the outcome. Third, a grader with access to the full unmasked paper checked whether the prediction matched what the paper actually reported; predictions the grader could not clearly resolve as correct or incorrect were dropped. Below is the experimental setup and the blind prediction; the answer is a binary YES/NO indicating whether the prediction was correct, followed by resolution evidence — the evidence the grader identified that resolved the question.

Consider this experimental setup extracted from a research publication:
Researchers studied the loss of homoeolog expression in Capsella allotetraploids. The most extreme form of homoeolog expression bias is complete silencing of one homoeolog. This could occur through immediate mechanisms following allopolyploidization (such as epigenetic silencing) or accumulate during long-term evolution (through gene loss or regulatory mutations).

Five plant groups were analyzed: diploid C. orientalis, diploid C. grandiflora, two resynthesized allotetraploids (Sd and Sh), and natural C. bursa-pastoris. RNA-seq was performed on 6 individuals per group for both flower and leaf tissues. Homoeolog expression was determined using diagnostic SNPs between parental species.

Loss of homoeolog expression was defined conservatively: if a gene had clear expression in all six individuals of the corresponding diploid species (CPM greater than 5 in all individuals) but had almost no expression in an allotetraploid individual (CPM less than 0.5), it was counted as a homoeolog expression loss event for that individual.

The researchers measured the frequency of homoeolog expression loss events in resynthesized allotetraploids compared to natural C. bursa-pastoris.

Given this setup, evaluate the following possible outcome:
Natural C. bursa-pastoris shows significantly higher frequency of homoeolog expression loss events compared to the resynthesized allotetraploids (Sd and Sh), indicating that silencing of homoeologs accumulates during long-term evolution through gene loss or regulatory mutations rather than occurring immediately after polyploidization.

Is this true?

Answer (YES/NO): YES